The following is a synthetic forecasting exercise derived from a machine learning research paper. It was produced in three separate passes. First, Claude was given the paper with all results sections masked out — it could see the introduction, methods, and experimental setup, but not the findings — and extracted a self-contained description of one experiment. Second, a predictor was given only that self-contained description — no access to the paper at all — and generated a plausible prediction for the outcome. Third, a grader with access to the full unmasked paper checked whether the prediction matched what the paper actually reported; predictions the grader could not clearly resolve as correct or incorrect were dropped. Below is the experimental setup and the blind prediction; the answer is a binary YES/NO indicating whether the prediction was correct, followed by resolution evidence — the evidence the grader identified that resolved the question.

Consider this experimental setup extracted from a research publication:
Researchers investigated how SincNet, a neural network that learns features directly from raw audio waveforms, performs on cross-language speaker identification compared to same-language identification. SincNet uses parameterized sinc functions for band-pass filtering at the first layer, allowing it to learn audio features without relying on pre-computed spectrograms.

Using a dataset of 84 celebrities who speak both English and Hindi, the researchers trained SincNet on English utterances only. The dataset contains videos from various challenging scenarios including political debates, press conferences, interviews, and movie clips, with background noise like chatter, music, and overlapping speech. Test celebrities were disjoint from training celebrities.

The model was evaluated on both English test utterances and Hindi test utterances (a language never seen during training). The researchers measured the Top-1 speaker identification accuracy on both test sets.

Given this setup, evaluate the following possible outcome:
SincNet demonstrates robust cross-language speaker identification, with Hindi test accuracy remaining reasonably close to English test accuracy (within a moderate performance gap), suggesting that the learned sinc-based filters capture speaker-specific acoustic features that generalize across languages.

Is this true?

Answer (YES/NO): NO